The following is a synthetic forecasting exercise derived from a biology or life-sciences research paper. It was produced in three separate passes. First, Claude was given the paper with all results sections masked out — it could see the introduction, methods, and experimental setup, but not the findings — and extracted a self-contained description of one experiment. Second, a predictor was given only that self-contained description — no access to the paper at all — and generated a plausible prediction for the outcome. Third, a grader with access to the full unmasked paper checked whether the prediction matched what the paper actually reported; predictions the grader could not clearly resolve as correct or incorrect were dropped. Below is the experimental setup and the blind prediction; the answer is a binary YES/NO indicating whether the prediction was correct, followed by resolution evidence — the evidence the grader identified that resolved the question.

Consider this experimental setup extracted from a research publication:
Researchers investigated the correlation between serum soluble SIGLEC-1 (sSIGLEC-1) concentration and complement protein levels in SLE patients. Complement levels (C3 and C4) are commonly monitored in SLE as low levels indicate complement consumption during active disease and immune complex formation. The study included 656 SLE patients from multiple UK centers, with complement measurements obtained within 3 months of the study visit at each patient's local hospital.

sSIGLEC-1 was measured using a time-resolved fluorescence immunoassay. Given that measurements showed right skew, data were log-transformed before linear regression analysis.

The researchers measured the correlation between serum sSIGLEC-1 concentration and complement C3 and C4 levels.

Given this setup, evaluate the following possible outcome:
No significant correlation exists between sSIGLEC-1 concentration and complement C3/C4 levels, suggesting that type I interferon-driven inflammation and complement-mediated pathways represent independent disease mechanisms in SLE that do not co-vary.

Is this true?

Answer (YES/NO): NO